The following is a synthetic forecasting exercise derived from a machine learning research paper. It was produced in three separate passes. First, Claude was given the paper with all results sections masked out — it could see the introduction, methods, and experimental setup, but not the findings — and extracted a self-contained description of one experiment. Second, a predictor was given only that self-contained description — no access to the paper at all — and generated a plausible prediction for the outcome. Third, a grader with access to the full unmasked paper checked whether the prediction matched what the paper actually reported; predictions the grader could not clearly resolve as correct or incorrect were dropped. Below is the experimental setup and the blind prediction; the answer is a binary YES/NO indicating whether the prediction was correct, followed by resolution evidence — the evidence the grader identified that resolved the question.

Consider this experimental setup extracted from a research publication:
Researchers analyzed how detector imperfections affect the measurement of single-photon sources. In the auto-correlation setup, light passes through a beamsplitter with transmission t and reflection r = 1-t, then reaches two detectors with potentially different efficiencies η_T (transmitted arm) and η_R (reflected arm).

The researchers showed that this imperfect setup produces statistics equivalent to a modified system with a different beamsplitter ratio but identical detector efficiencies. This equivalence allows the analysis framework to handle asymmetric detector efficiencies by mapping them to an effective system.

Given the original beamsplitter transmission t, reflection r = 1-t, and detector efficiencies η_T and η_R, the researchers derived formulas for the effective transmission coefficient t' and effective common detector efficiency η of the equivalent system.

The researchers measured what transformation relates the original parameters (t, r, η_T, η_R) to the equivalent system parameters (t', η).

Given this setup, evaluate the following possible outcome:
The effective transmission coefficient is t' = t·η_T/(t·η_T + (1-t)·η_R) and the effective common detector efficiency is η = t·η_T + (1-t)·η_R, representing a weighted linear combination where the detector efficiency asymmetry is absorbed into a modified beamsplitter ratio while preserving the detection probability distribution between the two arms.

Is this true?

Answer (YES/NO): YES